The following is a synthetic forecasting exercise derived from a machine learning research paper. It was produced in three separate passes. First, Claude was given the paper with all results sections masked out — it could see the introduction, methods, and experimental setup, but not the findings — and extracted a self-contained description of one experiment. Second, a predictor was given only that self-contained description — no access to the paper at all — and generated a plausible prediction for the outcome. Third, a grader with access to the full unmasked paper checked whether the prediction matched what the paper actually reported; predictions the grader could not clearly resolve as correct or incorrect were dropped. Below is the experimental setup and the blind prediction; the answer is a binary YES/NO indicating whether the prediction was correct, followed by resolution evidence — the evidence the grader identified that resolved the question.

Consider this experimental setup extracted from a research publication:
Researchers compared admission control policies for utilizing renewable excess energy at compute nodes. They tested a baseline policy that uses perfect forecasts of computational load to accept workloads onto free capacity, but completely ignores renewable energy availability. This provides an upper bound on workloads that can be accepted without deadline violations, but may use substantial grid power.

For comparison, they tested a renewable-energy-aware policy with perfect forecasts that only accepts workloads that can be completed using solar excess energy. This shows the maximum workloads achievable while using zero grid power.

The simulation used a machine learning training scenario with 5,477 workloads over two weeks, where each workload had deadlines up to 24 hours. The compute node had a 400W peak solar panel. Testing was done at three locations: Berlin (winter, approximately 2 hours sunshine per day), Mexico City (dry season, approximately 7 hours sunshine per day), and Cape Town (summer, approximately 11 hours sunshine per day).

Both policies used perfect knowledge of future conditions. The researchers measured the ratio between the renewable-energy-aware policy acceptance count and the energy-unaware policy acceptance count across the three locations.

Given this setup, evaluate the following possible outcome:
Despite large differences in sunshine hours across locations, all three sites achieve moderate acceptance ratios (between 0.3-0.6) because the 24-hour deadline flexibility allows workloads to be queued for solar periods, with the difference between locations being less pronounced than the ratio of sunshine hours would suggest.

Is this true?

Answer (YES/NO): NO